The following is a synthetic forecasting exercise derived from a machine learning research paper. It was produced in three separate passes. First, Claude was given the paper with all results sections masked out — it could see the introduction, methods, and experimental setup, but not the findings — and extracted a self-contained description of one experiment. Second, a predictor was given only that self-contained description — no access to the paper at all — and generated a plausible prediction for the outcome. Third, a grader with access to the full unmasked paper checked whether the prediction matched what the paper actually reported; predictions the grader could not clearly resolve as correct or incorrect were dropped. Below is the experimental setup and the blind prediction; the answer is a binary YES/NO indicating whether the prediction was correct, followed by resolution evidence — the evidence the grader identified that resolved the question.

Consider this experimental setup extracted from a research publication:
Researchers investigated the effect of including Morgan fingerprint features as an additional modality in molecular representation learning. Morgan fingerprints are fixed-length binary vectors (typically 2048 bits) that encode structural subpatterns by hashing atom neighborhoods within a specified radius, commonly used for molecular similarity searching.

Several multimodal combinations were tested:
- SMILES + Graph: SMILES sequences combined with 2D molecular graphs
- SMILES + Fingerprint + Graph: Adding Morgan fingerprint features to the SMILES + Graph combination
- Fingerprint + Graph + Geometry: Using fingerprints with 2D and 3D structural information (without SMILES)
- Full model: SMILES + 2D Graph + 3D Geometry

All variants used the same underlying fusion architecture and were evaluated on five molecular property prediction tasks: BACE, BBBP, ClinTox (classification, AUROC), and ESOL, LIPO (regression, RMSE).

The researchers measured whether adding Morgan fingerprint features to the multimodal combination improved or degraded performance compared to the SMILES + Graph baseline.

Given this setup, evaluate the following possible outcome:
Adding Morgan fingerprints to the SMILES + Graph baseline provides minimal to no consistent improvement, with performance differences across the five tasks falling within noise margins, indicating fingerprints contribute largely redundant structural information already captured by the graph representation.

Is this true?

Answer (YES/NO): NO